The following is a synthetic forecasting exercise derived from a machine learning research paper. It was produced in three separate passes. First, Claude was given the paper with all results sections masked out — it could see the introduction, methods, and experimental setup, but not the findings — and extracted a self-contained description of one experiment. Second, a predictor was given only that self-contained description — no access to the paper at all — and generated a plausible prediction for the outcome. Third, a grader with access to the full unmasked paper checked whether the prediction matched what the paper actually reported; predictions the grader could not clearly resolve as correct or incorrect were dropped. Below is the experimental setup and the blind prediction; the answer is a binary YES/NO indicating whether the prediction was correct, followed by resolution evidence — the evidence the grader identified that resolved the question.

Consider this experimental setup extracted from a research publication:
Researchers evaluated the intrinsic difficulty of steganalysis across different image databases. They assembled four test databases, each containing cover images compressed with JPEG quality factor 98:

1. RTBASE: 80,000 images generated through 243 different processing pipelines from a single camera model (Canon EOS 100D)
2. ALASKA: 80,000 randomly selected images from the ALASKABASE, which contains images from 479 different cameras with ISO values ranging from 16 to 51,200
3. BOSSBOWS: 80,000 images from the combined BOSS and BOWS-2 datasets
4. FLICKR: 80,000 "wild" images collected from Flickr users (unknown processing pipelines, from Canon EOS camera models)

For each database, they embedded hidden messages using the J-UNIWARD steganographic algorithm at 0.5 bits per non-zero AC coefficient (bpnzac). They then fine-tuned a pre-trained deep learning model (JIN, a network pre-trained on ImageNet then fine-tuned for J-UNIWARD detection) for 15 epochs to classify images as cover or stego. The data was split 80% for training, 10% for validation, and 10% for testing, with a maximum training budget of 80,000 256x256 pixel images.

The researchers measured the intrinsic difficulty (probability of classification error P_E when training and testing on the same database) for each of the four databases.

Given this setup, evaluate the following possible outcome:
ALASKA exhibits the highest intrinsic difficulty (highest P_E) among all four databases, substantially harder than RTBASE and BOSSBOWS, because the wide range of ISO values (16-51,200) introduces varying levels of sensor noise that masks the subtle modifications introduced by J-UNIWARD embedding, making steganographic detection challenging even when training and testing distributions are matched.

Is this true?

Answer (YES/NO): NO